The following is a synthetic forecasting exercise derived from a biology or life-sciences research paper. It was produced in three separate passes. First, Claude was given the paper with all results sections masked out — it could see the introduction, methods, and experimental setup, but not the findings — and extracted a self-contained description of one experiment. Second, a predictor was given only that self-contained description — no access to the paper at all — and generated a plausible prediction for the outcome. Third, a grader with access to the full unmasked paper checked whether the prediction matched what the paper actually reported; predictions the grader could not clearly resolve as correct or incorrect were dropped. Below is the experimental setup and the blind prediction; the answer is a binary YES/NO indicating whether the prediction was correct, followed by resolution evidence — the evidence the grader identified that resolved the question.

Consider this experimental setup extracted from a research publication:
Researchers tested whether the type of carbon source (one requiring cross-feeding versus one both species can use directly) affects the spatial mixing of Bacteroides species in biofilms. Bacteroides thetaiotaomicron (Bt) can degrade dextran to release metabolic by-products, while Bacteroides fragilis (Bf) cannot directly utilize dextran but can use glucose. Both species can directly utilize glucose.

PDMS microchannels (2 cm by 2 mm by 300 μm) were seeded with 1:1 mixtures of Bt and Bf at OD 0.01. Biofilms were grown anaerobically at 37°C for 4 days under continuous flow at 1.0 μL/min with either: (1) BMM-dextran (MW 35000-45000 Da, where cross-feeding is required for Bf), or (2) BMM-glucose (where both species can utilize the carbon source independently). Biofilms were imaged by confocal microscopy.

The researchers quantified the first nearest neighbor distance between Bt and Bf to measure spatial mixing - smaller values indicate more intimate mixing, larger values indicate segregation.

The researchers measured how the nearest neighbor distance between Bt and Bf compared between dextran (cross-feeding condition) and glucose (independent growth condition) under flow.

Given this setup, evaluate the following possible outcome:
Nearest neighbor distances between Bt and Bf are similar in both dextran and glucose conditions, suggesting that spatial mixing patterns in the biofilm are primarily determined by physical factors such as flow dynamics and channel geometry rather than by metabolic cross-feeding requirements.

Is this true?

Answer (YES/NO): NO